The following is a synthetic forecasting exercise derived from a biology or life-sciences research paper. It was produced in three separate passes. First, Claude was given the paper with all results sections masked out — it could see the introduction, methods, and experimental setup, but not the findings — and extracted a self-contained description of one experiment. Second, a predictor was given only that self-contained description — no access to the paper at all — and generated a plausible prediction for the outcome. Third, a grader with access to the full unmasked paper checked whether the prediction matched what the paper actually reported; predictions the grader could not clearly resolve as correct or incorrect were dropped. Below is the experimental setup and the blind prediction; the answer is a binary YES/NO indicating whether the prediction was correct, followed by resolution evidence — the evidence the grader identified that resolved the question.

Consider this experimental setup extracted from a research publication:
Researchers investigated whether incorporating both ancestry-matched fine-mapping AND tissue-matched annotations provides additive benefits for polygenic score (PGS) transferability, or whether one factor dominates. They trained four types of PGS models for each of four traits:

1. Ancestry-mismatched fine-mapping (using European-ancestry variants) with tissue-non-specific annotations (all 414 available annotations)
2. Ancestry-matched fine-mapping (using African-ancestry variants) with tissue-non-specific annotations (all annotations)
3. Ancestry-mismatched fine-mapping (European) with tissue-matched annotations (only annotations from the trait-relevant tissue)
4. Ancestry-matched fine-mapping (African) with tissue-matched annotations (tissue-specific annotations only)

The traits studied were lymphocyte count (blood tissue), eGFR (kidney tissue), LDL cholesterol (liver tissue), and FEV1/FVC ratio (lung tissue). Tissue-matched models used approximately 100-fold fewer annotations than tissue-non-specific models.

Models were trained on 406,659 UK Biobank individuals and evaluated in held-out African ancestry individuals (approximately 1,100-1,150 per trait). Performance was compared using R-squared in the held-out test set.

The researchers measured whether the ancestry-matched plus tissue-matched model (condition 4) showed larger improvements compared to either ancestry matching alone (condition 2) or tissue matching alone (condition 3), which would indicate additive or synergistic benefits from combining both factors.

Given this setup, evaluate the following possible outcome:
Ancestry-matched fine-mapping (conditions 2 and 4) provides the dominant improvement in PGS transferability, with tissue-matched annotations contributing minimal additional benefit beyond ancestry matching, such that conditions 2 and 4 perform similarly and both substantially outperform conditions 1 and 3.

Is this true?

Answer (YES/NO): NO